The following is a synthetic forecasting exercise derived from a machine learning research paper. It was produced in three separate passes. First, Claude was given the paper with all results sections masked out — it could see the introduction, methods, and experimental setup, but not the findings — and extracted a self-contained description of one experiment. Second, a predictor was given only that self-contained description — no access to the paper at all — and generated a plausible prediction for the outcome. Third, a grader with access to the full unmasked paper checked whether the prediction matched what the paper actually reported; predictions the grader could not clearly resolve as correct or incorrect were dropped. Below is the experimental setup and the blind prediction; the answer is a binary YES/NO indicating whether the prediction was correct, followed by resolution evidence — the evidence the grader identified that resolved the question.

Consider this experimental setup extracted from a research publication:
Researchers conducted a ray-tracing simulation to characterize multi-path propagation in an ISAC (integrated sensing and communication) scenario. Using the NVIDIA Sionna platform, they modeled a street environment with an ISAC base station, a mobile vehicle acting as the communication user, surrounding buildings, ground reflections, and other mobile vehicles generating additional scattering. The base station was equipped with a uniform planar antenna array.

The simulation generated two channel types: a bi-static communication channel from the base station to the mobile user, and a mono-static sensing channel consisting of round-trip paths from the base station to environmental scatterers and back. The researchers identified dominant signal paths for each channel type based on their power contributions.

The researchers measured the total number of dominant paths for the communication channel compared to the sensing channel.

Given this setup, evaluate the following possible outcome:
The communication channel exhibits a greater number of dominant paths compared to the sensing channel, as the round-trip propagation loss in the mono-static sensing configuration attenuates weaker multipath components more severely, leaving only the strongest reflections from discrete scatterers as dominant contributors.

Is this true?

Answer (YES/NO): NO